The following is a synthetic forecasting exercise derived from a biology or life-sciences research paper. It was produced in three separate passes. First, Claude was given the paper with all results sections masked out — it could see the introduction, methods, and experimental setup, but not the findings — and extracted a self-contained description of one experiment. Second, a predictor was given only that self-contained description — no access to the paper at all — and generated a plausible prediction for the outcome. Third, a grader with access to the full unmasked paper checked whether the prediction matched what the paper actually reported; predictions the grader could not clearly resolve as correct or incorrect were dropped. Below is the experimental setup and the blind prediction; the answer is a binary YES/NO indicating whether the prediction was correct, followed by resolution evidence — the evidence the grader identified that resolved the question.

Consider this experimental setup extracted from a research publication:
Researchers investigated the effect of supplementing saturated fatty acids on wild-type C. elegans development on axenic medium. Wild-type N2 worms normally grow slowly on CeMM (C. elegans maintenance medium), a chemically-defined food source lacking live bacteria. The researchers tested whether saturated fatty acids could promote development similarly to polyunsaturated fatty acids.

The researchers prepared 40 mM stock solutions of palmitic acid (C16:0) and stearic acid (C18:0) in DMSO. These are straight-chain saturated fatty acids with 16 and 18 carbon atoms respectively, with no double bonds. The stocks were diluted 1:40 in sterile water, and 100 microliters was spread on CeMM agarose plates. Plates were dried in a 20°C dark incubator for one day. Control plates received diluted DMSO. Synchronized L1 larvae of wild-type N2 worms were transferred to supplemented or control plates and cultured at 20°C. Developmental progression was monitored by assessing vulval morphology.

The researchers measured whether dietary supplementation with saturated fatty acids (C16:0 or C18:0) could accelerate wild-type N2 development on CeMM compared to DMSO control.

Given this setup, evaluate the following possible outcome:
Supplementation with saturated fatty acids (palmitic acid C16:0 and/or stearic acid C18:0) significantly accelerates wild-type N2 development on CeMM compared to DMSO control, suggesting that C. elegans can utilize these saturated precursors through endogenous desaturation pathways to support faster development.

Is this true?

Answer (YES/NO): YES